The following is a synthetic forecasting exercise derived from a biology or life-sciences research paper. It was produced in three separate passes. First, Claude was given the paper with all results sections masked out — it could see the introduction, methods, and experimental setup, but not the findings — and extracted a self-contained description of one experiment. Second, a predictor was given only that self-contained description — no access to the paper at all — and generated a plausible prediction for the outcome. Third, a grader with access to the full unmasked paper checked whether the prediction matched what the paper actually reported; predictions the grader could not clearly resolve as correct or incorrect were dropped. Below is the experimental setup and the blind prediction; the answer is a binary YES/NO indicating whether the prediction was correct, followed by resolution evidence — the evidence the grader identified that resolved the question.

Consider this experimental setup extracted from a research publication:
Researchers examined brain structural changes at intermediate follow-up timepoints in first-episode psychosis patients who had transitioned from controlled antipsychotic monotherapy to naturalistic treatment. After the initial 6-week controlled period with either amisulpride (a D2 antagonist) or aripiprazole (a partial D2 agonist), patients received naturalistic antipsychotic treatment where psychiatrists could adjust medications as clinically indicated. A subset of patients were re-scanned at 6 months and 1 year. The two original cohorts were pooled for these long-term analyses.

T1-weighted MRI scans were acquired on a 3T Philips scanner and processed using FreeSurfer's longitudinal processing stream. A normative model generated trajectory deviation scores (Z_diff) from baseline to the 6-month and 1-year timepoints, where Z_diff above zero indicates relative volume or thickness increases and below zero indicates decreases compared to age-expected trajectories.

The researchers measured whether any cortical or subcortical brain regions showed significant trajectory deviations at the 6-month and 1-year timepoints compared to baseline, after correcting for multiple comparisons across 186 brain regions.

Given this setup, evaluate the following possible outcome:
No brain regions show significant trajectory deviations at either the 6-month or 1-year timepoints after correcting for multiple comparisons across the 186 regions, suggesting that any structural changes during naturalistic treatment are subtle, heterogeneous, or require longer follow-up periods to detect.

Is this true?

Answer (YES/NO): NO